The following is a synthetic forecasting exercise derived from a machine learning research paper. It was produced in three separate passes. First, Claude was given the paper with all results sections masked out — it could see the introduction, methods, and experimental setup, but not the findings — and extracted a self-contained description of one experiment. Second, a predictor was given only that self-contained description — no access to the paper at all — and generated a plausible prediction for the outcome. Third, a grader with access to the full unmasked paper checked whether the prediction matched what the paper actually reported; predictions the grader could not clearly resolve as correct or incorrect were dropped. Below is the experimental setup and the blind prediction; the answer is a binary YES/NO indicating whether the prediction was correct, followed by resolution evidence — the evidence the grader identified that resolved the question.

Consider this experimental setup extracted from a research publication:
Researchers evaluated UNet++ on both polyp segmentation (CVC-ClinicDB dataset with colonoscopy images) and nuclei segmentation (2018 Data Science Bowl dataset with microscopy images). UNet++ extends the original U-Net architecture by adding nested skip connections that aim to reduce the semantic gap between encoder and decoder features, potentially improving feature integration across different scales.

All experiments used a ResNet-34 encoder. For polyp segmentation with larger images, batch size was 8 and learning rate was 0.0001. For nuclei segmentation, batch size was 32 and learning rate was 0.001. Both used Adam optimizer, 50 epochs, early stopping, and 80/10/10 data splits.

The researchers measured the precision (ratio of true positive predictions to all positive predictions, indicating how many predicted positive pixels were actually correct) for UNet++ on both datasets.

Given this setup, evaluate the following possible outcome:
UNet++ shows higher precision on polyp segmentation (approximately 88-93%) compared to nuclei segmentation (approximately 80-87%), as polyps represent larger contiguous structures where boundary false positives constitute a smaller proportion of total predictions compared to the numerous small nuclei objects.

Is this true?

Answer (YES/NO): NO